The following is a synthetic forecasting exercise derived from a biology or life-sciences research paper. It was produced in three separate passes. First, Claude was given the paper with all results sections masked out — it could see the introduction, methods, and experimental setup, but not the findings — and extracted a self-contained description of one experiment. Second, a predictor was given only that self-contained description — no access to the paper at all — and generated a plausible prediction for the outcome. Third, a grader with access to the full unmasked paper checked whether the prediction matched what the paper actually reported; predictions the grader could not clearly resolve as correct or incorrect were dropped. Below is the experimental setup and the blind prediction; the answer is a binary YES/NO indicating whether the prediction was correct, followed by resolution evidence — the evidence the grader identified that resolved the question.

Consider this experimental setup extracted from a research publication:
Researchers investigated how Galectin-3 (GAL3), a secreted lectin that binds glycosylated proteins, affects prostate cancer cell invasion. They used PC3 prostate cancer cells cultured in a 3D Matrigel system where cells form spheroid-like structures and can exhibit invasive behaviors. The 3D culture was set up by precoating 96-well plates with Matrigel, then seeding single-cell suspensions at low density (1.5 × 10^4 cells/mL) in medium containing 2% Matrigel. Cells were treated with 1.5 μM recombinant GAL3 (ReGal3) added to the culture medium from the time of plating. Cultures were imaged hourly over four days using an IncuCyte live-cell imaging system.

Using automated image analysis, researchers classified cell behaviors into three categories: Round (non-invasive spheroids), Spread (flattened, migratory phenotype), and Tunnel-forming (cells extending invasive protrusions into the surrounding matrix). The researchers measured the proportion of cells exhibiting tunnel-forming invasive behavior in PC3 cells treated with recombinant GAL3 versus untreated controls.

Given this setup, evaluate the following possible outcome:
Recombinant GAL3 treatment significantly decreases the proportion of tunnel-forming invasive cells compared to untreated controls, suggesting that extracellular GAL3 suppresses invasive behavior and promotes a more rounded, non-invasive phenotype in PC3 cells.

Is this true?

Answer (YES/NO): YES